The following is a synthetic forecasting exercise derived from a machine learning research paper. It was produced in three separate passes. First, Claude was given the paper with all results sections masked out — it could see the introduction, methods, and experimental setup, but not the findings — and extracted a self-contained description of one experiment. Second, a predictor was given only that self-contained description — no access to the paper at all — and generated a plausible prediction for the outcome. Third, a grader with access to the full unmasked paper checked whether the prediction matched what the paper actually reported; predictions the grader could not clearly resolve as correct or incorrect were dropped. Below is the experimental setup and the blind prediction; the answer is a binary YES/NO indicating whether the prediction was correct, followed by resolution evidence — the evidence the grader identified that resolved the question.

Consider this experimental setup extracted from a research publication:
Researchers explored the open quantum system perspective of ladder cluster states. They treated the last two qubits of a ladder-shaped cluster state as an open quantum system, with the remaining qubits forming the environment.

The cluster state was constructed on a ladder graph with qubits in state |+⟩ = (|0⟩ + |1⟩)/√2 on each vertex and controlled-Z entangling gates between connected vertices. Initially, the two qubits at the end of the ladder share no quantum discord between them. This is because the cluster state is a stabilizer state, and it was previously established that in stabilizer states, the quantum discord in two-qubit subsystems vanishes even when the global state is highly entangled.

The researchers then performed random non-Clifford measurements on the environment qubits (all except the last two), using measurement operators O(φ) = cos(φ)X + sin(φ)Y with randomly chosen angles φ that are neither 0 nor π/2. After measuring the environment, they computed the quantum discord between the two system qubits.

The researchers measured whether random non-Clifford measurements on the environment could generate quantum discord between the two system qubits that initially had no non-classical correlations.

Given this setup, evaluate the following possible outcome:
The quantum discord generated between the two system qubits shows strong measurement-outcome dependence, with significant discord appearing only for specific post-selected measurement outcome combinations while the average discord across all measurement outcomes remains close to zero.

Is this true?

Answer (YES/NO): NO